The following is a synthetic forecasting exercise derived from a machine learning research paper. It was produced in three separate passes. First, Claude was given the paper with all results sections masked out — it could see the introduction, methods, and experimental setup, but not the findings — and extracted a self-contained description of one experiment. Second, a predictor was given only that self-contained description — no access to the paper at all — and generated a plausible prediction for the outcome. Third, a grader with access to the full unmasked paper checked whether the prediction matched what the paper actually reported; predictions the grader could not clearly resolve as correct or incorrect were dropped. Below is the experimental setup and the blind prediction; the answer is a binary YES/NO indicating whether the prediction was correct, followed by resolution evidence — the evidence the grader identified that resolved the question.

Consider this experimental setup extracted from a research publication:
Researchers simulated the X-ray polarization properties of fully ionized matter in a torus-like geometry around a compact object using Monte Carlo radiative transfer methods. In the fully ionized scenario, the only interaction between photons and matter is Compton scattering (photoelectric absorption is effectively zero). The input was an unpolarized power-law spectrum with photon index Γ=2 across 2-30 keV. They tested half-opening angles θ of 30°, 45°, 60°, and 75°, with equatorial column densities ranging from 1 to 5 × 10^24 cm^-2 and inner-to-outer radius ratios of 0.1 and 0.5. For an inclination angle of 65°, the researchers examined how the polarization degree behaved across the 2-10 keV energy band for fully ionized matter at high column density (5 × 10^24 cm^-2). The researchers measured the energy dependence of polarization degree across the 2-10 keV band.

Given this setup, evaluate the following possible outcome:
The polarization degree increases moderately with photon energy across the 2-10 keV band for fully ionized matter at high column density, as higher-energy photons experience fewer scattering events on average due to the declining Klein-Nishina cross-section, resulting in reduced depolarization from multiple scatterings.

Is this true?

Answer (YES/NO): NO